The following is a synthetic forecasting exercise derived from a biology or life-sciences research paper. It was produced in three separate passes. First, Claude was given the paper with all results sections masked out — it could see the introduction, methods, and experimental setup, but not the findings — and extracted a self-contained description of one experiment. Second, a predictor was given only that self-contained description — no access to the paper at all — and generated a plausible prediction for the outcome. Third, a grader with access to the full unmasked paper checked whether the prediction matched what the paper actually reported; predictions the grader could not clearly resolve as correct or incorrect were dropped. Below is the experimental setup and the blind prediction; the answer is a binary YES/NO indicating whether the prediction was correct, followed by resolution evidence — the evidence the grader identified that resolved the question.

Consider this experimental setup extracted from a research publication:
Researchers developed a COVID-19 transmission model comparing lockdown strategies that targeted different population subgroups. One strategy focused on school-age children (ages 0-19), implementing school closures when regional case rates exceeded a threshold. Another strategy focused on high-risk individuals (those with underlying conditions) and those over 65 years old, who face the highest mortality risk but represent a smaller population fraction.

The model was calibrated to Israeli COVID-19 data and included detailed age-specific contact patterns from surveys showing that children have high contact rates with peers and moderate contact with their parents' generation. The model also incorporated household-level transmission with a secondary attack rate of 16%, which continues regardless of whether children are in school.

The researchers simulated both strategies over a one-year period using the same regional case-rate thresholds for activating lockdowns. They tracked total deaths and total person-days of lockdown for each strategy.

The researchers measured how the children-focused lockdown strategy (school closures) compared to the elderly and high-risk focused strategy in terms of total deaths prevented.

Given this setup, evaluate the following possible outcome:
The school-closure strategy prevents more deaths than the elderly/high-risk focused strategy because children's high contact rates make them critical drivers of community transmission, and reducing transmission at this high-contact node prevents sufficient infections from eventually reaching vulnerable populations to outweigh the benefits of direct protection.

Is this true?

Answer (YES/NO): NO